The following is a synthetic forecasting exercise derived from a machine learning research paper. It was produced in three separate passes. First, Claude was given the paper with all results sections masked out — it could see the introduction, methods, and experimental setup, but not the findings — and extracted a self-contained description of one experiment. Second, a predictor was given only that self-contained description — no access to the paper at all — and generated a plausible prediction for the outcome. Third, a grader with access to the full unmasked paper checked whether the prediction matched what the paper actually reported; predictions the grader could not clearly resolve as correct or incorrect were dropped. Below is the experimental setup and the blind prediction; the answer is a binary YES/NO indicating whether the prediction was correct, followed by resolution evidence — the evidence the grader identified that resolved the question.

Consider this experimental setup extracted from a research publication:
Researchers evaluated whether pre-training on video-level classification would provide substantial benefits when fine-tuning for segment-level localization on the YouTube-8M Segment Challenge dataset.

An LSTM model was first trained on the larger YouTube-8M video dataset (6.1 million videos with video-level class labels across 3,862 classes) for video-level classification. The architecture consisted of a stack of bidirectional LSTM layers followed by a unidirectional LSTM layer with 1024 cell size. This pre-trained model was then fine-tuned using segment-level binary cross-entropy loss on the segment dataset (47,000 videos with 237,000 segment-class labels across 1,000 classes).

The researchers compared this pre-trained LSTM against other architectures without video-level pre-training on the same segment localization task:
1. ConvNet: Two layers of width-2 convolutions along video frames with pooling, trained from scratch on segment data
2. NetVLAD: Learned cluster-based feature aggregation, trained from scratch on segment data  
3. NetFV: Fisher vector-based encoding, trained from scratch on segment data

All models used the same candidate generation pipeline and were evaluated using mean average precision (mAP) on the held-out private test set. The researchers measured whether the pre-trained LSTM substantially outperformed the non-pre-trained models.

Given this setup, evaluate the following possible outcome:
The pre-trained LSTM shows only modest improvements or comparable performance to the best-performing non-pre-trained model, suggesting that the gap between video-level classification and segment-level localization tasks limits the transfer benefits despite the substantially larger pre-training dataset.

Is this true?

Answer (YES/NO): YES